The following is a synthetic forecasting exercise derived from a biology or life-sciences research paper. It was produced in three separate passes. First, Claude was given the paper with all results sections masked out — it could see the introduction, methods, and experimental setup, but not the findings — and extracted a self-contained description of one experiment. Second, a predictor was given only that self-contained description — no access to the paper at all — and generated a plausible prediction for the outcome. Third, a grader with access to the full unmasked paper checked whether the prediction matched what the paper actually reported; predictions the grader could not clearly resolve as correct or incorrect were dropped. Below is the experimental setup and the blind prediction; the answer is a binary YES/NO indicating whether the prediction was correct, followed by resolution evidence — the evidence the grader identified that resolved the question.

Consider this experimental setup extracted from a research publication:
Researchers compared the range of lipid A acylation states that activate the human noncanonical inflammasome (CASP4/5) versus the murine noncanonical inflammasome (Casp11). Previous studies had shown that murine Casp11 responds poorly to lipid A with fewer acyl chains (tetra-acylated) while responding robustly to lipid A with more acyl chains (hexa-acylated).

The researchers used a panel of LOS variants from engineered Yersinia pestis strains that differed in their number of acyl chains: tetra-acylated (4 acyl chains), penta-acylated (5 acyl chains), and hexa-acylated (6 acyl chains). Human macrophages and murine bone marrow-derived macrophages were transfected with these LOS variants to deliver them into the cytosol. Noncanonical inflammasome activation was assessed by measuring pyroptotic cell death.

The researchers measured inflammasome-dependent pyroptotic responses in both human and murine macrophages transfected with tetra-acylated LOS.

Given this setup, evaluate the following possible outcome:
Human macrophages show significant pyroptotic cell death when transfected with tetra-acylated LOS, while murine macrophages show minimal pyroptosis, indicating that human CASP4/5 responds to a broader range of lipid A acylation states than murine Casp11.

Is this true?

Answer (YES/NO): YES